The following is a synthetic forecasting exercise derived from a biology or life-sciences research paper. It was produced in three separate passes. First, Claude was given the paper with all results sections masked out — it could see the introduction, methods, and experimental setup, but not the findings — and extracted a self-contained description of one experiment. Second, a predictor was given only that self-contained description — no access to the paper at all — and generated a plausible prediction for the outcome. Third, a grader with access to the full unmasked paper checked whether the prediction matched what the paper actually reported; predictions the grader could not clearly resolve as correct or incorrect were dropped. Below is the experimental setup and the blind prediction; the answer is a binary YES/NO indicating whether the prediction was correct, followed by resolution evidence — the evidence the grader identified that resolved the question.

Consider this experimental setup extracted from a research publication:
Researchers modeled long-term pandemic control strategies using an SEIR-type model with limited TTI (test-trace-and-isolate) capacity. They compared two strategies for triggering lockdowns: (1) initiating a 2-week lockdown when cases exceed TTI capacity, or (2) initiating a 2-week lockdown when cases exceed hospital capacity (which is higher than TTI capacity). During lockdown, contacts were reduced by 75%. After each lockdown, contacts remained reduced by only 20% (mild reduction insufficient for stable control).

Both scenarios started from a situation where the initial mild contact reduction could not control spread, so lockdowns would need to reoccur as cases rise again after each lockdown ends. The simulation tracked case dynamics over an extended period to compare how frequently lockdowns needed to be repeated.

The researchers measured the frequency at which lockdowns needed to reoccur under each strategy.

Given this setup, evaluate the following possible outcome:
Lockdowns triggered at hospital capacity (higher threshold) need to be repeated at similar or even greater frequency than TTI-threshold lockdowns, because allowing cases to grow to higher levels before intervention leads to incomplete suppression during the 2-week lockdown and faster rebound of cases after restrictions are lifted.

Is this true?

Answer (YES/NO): YES